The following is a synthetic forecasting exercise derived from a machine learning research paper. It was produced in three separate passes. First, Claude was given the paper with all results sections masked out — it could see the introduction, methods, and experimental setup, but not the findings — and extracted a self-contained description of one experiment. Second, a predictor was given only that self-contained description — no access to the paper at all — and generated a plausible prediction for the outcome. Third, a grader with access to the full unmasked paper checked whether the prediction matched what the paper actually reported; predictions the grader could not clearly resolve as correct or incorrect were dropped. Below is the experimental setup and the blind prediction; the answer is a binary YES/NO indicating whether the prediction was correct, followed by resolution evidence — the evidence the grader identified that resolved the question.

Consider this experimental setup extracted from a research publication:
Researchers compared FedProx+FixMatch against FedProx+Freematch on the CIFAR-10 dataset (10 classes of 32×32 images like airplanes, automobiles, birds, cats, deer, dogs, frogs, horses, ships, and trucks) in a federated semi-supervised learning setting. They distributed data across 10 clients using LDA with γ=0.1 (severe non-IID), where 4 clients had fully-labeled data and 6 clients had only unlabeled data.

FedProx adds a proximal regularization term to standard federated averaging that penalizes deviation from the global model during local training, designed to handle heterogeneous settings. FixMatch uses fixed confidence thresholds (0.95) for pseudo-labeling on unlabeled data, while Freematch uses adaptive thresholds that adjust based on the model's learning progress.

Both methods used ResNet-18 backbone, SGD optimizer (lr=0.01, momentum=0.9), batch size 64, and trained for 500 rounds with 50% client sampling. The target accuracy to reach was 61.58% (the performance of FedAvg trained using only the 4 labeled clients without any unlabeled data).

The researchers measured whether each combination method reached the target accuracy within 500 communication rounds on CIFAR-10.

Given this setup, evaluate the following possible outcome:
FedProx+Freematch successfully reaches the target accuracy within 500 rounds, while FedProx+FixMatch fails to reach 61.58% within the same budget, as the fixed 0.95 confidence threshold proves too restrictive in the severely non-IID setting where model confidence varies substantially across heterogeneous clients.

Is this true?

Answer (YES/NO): NO